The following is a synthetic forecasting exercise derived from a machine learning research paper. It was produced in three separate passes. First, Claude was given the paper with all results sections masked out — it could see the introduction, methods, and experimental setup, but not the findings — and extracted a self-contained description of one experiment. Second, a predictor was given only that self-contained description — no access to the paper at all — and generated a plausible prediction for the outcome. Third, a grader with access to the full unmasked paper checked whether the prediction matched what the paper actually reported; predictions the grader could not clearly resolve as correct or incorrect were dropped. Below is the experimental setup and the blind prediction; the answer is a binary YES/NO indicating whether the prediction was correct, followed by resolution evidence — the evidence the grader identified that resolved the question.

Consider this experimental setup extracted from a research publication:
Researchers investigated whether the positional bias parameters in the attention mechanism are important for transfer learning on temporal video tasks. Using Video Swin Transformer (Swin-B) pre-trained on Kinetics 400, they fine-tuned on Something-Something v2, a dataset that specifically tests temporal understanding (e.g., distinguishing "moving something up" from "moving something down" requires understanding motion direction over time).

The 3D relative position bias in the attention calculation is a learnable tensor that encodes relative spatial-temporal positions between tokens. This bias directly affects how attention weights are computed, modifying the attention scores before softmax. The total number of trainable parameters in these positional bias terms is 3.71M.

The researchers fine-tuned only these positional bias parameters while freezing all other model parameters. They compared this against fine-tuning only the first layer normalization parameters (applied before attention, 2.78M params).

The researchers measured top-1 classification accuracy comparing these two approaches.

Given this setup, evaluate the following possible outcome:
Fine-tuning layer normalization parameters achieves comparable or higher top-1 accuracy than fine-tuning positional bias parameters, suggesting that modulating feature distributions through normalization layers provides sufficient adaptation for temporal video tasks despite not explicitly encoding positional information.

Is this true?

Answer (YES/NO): YES